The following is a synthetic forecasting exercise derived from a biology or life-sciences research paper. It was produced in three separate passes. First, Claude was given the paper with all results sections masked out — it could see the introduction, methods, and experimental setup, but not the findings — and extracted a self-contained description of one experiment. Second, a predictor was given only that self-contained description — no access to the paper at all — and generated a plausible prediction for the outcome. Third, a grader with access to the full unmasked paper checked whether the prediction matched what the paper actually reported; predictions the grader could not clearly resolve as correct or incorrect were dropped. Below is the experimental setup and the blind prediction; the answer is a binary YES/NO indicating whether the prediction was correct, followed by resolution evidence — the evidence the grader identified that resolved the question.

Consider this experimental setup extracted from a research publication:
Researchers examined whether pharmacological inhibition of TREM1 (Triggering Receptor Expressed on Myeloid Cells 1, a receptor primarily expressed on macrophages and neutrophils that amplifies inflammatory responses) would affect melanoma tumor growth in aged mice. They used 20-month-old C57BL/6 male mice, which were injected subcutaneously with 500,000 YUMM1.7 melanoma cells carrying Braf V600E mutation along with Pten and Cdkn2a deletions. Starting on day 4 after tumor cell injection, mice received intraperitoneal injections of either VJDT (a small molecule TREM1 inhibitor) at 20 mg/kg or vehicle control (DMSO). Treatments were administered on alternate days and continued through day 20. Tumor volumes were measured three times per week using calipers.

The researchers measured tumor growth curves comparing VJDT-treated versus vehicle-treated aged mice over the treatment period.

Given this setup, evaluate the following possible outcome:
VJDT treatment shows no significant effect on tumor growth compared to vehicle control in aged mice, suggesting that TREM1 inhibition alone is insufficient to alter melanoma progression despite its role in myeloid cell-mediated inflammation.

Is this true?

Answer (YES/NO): YES